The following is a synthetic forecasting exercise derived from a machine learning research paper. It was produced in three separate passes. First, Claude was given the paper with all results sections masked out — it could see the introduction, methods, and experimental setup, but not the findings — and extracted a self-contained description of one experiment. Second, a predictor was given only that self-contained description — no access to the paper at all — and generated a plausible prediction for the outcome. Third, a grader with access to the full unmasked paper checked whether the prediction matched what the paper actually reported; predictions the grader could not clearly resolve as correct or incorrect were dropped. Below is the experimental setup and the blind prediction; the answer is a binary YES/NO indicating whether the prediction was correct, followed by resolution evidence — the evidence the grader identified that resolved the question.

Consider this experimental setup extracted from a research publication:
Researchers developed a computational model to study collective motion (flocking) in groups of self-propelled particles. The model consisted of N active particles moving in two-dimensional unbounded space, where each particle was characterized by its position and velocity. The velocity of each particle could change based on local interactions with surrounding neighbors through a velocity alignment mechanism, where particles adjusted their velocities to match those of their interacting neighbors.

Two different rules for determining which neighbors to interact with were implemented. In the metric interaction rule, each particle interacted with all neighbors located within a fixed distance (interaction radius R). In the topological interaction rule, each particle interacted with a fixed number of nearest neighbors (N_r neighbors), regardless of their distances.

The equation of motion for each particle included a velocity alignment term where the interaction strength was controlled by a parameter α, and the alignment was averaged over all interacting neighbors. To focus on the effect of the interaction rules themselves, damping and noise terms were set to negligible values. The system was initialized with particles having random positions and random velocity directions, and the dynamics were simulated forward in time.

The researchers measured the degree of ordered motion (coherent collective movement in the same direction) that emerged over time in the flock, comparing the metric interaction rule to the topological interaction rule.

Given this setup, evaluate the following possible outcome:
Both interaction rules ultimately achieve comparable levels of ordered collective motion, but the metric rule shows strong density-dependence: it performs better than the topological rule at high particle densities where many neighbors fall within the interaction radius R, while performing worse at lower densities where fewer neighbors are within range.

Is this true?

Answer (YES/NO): NO